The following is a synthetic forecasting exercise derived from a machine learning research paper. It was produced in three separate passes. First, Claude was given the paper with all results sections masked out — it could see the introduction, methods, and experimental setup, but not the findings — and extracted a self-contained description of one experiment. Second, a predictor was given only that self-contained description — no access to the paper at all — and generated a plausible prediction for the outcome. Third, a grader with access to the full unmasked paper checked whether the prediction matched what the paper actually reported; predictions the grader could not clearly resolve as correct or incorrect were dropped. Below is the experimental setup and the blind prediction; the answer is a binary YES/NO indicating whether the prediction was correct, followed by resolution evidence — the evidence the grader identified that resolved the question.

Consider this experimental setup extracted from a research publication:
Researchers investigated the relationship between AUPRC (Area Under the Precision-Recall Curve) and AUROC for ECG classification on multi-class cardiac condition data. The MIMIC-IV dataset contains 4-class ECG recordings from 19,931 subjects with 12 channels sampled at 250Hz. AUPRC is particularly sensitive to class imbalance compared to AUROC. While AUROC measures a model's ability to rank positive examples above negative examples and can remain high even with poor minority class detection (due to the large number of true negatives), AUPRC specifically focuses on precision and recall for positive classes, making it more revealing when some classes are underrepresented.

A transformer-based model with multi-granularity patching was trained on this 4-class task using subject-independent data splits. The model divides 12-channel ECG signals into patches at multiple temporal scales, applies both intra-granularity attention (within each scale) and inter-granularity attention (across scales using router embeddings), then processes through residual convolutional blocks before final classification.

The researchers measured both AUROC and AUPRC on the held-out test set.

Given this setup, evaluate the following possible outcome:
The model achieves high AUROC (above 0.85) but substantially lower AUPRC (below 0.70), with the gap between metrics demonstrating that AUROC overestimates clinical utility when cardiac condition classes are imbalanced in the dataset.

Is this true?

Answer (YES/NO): NO